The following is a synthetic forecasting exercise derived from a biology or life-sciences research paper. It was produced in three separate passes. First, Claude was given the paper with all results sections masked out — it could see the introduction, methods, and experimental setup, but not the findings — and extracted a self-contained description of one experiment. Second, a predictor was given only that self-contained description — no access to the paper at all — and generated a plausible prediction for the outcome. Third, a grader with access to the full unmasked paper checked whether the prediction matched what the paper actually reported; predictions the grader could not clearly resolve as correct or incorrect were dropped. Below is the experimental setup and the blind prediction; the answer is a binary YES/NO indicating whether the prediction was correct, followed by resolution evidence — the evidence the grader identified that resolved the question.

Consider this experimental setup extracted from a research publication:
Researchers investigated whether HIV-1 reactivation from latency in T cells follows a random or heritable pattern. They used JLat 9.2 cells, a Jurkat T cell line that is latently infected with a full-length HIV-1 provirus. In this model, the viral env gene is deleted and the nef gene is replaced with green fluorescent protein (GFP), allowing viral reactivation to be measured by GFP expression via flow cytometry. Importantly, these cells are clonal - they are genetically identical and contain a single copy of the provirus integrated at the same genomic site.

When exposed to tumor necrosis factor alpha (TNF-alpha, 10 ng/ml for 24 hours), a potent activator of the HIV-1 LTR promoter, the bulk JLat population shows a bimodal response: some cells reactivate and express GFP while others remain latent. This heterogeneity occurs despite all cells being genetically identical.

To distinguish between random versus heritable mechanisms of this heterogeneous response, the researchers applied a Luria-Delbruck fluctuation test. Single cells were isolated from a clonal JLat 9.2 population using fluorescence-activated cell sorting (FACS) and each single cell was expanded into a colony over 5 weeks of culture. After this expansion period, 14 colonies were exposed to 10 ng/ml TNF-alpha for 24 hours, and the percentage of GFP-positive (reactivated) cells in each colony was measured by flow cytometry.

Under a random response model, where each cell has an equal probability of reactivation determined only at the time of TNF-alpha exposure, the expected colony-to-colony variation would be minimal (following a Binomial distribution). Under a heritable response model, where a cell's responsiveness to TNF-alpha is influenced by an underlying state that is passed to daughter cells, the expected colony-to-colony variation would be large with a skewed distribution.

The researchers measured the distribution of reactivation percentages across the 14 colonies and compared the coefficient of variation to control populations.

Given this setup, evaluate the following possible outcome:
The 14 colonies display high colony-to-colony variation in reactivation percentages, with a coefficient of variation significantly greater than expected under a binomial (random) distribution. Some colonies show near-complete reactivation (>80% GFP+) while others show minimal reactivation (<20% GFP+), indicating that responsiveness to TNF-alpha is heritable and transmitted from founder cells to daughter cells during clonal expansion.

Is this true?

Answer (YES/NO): NO